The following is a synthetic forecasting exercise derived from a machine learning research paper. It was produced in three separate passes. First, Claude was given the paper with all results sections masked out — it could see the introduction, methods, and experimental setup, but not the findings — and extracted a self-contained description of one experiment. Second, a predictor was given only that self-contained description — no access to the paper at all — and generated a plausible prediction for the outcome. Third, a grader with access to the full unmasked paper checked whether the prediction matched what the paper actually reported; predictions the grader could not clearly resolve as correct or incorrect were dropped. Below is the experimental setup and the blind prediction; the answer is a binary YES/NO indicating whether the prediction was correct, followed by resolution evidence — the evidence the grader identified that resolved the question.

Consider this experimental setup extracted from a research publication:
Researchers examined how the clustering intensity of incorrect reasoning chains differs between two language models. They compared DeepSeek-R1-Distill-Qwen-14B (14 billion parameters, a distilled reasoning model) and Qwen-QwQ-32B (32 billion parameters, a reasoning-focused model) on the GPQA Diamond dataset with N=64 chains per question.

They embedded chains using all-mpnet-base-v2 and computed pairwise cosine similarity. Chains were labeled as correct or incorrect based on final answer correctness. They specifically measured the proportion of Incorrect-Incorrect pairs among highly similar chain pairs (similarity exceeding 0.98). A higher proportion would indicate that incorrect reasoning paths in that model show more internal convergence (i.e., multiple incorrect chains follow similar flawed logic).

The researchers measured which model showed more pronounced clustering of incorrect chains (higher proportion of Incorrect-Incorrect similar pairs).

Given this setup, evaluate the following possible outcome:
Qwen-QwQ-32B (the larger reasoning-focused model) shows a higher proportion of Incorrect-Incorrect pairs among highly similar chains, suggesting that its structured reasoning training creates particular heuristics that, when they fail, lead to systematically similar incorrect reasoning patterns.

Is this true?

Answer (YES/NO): NO